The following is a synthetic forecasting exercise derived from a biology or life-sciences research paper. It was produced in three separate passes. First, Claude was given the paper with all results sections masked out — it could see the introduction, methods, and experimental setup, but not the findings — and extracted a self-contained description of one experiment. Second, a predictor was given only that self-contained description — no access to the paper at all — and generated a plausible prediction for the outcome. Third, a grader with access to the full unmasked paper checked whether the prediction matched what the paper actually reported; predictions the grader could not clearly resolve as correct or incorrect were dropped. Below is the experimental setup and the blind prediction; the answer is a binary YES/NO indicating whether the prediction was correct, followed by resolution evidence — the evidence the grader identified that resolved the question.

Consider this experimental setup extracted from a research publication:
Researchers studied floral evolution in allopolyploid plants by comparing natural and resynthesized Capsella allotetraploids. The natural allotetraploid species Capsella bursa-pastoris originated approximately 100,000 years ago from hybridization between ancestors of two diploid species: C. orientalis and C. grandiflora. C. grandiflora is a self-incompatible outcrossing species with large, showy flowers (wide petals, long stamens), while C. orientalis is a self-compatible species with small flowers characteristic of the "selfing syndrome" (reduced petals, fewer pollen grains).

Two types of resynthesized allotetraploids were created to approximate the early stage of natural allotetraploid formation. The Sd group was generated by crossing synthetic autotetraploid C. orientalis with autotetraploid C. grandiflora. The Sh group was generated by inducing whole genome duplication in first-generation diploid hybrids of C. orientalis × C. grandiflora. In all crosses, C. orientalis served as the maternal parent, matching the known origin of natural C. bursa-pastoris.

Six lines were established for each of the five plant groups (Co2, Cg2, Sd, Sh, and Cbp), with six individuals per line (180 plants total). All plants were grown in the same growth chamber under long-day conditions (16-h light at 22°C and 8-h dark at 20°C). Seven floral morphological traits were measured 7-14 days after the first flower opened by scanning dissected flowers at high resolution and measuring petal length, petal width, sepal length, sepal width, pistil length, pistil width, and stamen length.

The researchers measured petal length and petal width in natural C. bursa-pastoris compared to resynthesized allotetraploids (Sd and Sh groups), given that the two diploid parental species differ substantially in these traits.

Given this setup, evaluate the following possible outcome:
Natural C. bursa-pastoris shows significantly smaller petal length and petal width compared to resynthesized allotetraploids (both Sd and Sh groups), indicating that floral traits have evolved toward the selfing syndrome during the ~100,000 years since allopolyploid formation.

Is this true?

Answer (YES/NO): YES